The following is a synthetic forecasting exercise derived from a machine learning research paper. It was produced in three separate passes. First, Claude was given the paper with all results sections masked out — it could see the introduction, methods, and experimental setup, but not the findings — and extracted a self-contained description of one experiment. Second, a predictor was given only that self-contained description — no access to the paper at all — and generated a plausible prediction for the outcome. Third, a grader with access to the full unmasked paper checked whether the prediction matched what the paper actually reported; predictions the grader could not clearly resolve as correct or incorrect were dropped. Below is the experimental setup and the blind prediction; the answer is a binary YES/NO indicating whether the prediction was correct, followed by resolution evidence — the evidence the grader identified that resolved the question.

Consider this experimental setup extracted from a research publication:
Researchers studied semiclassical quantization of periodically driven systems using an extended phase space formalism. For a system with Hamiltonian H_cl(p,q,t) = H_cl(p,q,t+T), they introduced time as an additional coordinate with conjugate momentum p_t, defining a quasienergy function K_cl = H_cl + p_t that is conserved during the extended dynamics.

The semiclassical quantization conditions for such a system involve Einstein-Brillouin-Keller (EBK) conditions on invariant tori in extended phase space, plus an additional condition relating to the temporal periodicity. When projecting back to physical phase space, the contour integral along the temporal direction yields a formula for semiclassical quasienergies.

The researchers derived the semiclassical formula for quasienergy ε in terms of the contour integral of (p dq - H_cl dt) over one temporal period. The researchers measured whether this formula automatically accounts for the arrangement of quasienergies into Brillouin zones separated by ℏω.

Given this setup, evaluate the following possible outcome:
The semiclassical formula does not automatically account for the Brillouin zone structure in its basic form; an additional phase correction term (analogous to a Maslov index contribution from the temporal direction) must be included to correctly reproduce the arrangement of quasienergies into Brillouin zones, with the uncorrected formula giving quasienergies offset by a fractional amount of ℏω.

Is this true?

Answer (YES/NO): NO